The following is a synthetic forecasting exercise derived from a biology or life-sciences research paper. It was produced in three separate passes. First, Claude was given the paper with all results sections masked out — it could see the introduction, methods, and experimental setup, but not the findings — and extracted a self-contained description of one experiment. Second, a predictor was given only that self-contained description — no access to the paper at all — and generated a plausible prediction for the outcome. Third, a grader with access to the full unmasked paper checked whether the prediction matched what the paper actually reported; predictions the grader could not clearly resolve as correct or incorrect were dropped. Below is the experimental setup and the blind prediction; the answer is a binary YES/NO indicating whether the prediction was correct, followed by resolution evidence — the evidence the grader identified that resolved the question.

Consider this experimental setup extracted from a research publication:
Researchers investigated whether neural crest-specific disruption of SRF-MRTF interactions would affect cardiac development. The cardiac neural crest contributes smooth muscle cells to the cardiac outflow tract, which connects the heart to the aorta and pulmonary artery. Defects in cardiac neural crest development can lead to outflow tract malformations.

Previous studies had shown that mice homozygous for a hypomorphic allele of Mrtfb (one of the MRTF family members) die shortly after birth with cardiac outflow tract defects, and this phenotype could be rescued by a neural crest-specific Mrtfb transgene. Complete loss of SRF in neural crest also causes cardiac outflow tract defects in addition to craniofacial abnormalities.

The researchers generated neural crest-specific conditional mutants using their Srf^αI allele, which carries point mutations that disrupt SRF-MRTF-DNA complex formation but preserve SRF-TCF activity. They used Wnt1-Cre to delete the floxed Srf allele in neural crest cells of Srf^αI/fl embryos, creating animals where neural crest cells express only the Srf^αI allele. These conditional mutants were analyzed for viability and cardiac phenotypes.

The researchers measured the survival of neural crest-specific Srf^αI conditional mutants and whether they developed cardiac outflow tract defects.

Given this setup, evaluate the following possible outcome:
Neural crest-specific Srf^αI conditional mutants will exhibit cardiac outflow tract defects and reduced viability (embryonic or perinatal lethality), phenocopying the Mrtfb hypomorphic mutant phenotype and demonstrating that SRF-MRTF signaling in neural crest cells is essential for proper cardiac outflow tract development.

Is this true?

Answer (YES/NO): YES